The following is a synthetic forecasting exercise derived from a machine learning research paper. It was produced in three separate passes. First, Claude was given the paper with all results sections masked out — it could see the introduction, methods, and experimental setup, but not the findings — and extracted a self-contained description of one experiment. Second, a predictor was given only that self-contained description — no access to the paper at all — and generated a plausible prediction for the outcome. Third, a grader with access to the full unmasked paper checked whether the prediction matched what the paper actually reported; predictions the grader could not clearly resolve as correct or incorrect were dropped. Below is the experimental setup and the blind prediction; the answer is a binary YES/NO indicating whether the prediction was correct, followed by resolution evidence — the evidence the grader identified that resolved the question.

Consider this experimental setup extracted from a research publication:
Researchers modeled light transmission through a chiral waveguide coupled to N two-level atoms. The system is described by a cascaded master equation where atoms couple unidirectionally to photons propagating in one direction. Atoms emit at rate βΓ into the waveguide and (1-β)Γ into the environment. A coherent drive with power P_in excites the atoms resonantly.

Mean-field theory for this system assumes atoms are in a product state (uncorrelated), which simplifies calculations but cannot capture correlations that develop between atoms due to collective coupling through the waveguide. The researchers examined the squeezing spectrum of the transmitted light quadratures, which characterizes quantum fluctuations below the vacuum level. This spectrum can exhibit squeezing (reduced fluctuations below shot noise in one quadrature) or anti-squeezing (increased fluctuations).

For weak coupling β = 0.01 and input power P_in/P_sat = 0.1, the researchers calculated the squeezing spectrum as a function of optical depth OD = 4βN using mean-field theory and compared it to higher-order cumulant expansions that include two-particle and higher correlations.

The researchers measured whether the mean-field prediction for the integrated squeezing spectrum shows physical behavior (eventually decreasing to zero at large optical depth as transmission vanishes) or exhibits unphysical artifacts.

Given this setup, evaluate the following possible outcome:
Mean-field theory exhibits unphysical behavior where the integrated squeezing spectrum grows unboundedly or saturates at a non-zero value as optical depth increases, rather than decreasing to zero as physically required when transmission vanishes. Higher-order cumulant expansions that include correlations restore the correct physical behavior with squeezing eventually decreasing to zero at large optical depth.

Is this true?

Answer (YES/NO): YES